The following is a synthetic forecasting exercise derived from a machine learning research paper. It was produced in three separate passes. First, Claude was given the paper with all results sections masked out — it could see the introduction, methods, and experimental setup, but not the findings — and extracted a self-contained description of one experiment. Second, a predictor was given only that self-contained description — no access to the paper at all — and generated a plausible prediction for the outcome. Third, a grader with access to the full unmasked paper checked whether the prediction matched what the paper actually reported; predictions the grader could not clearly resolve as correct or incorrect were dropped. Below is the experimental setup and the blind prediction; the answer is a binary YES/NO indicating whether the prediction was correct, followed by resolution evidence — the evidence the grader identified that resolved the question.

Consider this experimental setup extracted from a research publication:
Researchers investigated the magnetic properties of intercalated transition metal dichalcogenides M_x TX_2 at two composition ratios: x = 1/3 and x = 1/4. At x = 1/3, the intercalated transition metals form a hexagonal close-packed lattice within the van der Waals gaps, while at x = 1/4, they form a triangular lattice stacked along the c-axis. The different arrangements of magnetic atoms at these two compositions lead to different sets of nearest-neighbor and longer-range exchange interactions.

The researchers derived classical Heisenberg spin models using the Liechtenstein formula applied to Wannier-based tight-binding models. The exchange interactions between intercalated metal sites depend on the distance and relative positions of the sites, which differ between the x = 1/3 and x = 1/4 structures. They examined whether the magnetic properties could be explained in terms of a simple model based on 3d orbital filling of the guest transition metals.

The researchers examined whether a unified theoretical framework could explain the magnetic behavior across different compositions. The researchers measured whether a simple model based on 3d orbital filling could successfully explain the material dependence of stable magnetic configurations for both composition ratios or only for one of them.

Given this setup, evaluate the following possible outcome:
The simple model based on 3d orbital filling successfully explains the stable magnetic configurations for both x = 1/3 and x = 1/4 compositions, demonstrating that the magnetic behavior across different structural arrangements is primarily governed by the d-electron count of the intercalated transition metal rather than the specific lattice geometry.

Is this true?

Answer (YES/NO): NO